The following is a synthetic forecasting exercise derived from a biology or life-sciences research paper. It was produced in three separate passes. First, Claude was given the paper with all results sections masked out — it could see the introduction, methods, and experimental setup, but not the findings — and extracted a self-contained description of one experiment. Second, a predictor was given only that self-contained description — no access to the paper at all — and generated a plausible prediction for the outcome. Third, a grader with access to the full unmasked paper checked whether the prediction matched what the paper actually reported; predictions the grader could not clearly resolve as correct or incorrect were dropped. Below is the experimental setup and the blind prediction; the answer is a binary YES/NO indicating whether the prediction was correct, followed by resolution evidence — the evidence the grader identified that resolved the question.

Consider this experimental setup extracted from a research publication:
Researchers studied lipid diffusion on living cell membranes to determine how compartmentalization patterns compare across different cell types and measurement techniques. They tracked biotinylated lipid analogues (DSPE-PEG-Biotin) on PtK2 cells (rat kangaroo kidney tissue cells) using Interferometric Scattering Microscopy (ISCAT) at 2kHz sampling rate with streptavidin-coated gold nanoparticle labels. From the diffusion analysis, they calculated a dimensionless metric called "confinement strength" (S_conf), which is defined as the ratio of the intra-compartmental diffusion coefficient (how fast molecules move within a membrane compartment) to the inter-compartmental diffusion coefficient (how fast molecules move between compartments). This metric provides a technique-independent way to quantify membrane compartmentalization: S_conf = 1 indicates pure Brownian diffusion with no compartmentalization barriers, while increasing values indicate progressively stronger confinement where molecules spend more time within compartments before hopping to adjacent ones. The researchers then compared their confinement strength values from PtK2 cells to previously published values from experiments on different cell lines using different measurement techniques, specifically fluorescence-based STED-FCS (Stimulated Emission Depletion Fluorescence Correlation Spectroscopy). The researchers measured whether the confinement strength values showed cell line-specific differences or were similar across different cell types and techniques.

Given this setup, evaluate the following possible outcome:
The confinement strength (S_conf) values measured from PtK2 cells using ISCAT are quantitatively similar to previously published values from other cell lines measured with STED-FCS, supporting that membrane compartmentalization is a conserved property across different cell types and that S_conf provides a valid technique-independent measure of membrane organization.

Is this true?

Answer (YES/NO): YES